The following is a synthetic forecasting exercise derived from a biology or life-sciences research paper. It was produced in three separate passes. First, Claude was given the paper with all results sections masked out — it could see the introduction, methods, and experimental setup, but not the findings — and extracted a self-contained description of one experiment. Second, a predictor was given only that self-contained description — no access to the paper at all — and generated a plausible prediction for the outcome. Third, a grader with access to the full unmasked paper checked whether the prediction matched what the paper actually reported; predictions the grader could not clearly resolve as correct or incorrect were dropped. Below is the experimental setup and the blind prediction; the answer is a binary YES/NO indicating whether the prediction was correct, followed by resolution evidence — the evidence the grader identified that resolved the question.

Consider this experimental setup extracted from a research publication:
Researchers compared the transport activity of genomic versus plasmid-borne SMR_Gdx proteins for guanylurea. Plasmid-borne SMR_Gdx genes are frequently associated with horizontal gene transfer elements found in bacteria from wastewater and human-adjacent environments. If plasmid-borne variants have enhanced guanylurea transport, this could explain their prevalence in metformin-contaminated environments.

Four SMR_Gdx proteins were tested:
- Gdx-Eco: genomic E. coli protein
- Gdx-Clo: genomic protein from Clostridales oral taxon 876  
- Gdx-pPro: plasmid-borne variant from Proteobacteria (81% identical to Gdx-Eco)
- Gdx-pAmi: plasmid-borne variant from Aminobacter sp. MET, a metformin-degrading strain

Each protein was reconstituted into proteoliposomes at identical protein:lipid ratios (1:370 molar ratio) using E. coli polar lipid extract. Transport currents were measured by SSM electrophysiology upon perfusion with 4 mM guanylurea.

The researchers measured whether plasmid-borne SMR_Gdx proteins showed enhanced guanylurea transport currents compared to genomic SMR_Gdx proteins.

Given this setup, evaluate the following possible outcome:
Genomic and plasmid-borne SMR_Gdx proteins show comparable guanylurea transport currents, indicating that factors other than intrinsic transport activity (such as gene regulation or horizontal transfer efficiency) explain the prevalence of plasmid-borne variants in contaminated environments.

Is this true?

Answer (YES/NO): YES